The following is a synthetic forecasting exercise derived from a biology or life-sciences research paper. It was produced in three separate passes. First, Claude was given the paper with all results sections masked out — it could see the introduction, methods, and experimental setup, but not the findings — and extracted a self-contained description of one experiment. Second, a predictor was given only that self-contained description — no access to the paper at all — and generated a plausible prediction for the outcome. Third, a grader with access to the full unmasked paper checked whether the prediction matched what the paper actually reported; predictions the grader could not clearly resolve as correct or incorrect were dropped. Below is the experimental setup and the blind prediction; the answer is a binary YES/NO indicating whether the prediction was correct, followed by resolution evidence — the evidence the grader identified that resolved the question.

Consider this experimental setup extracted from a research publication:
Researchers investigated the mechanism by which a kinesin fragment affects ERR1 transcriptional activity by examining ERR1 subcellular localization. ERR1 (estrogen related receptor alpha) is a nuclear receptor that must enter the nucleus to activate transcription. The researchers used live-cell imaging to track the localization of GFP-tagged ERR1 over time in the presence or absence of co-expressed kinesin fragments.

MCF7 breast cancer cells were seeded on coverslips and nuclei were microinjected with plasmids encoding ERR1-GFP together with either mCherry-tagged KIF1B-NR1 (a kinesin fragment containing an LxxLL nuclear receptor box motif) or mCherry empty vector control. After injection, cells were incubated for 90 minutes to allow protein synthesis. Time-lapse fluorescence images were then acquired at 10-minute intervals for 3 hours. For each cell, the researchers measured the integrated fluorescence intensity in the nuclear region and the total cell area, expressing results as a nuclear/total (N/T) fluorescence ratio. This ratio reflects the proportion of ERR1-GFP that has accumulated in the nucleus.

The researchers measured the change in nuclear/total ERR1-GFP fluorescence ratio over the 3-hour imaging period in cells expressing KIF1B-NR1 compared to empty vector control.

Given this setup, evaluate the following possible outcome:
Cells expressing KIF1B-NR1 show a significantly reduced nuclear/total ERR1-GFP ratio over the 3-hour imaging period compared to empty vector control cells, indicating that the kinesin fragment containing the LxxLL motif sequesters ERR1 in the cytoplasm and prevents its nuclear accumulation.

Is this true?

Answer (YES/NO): YES